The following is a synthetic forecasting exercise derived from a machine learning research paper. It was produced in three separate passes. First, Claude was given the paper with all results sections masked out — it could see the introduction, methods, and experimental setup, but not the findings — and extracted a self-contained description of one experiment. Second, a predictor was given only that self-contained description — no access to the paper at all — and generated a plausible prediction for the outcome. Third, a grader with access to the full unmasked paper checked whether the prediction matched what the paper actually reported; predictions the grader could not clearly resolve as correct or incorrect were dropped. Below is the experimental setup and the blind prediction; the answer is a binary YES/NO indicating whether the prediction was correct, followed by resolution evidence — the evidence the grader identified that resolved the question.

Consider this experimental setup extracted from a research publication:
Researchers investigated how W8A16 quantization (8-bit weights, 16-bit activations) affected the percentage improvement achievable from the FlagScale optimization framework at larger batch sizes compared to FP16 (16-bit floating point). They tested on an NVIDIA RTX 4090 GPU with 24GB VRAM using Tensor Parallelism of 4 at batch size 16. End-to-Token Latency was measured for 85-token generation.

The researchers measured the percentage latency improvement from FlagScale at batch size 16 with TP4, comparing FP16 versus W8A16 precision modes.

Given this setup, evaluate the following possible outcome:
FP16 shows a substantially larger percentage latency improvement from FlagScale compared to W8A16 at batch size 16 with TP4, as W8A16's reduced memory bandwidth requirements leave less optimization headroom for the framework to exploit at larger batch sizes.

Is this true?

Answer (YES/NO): NO